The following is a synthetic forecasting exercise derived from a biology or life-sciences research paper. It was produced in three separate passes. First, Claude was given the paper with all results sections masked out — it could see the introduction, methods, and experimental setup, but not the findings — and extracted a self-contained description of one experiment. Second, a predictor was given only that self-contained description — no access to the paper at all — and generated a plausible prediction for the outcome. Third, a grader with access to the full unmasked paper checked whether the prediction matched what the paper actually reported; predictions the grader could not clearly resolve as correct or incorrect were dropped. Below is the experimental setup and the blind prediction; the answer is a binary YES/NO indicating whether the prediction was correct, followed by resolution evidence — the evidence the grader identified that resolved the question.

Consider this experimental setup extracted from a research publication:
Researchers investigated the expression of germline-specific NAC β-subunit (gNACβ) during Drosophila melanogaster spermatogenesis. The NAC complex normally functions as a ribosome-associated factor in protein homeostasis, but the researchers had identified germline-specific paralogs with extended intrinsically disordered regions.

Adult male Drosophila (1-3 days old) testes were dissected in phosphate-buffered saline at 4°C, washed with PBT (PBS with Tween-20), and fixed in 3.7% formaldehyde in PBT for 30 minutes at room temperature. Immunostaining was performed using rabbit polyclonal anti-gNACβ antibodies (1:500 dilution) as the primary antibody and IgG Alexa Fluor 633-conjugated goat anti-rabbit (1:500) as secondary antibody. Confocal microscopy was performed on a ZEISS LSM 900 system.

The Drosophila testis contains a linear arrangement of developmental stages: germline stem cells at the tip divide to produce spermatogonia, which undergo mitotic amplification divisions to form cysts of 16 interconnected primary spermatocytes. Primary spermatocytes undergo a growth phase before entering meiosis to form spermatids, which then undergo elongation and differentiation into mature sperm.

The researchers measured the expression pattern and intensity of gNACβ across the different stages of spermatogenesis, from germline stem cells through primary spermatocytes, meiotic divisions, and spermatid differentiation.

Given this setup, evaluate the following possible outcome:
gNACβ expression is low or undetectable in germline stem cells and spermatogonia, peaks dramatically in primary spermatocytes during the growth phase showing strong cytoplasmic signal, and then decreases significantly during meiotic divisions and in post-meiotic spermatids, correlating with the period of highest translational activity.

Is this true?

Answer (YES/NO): NO